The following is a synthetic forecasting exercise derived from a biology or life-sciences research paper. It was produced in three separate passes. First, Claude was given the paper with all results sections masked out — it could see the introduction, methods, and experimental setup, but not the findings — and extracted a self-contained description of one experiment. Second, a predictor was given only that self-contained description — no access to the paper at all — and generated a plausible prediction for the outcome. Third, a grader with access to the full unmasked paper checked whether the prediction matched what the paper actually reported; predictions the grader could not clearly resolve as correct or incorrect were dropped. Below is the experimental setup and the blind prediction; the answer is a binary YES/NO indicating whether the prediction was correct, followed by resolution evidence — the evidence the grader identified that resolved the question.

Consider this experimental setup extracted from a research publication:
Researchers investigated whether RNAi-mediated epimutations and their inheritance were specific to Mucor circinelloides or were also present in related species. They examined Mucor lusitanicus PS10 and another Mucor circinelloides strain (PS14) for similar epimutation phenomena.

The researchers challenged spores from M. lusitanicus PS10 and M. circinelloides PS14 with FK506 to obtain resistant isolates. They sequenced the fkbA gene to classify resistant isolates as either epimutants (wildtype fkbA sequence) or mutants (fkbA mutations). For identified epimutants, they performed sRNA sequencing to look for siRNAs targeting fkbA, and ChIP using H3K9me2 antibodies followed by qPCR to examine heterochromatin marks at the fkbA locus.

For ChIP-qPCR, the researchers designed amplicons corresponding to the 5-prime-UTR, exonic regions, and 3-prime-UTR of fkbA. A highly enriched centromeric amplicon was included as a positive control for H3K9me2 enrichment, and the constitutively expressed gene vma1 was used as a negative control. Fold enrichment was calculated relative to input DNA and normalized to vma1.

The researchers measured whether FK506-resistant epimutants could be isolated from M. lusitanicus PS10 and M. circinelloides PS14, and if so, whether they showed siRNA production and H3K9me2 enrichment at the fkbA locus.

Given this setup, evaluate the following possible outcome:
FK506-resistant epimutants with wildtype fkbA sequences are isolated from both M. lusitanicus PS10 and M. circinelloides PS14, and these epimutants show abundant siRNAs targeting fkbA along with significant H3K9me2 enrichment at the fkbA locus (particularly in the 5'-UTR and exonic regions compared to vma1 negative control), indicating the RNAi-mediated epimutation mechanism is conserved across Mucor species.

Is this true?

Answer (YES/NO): NO